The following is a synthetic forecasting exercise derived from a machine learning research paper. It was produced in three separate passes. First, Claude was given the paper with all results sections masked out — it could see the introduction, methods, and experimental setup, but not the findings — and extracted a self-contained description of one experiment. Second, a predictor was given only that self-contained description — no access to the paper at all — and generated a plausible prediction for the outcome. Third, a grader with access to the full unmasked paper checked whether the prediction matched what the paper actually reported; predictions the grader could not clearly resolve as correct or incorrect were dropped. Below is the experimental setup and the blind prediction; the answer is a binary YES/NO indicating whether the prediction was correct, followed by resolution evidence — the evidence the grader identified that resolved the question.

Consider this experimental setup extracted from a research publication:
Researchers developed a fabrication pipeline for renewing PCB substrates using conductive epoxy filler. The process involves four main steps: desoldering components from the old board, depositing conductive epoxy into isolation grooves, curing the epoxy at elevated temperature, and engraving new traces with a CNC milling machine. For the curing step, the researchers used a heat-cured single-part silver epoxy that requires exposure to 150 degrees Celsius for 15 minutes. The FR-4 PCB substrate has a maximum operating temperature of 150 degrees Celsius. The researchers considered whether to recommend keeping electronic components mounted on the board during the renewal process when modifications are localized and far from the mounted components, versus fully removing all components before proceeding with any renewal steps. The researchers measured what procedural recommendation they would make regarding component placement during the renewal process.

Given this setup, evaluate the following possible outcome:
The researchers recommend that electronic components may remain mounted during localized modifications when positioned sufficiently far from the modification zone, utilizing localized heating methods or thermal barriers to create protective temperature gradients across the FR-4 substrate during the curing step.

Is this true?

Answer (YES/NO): NO